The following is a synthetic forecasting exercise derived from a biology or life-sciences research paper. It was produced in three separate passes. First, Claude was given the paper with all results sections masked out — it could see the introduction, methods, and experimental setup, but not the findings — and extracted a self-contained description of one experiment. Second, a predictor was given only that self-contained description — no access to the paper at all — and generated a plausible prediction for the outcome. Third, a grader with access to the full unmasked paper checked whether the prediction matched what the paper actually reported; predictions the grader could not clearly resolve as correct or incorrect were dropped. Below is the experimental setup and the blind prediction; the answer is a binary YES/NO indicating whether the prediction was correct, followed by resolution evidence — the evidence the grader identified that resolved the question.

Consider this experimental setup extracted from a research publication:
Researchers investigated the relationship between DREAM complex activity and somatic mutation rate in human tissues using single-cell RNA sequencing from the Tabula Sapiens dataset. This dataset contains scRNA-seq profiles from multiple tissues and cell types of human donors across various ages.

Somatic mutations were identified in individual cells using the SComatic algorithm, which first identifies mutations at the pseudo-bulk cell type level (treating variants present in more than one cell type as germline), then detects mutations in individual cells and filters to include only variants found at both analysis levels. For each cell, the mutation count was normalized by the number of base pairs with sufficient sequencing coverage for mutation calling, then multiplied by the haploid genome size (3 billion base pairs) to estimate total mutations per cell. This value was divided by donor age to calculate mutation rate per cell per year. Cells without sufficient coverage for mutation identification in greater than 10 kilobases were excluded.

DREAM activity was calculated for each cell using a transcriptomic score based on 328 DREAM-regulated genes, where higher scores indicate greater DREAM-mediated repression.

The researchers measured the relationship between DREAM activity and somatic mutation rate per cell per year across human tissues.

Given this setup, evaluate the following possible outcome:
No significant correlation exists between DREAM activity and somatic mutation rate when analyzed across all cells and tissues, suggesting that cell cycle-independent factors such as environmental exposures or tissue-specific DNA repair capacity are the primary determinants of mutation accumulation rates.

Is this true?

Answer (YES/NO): NO